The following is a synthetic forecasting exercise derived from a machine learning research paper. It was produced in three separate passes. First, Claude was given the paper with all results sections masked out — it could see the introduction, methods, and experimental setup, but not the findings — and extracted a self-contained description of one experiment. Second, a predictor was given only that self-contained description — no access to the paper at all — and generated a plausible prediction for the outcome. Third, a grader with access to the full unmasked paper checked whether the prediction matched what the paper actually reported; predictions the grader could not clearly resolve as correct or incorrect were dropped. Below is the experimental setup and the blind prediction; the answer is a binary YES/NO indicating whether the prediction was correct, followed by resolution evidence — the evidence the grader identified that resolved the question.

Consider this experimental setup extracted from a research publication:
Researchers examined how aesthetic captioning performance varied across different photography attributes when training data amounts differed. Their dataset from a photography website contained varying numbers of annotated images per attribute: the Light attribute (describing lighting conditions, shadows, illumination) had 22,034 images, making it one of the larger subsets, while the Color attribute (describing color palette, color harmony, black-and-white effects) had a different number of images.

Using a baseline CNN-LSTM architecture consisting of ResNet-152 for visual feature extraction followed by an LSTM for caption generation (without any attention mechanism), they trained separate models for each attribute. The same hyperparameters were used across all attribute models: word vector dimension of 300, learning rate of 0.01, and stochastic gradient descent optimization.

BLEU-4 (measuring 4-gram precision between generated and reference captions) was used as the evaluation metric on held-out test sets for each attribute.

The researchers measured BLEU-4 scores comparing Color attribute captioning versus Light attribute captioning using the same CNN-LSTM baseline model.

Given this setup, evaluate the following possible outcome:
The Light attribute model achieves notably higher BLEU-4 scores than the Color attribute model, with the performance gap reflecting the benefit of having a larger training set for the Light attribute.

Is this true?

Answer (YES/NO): NO